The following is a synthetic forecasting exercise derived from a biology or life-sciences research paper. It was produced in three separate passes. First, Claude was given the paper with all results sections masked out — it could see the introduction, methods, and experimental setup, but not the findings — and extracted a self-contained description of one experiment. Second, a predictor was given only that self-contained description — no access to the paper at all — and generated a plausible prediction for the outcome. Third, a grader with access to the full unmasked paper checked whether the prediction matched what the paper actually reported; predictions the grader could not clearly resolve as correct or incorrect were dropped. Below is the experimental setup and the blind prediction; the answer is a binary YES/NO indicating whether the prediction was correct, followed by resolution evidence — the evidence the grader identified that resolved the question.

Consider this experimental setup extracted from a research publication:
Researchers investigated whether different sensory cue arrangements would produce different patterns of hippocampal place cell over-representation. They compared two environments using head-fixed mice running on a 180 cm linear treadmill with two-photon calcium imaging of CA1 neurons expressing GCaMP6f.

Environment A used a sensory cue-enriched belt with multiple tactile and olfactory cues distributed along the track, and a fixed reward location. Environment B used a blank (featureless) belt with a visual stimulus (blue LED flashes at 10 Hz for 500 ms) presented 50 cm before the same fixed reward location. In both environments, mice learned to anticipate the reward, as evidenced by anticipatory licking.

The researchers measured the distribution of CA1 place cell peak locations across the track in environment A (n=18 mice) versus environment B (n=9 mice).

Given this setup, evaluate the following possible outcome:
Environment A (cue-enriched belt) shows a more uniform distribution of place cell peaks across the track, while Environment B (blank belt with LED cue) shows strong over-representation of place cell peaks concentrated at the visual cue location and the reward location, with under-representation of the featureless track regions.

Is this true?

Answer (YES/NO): NO